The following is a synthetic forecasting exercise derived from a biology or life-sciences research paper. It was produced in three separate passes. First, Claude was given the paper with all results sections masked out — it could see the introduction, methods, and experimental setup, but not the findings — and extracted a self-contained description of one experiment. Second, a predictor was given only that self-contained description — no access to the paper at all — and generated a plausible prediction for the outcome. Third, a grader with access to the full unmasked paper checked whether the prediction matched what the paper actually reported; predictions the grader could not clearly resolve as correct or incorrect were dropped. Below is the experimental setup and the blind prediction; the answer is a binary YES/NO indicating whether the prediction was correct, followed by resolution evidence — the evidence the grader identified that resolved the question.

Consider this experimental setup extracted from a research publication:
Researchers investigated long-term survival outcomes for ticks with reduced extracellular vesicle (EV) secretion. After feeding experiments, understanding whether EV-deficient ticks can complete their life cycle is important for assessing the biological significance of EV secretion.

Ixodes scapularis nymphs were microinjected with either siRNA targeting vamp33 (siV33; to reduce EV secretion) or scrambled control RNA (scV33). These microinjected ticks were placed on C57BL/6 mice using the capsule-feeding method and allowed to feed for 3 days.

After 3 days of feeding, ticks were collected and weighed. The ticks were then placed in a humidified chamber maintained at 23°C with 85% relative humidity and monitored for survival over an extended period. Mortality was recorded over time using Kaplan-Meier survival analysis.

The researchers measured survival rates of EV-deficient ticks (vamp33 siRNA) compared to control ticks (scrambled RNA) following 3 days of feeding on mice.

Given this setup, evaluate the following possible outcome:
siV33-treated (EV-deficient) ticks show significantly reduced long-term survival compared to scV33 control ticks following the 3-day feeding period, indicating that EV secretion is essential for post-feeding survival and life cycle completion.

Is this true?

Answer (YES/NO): YES